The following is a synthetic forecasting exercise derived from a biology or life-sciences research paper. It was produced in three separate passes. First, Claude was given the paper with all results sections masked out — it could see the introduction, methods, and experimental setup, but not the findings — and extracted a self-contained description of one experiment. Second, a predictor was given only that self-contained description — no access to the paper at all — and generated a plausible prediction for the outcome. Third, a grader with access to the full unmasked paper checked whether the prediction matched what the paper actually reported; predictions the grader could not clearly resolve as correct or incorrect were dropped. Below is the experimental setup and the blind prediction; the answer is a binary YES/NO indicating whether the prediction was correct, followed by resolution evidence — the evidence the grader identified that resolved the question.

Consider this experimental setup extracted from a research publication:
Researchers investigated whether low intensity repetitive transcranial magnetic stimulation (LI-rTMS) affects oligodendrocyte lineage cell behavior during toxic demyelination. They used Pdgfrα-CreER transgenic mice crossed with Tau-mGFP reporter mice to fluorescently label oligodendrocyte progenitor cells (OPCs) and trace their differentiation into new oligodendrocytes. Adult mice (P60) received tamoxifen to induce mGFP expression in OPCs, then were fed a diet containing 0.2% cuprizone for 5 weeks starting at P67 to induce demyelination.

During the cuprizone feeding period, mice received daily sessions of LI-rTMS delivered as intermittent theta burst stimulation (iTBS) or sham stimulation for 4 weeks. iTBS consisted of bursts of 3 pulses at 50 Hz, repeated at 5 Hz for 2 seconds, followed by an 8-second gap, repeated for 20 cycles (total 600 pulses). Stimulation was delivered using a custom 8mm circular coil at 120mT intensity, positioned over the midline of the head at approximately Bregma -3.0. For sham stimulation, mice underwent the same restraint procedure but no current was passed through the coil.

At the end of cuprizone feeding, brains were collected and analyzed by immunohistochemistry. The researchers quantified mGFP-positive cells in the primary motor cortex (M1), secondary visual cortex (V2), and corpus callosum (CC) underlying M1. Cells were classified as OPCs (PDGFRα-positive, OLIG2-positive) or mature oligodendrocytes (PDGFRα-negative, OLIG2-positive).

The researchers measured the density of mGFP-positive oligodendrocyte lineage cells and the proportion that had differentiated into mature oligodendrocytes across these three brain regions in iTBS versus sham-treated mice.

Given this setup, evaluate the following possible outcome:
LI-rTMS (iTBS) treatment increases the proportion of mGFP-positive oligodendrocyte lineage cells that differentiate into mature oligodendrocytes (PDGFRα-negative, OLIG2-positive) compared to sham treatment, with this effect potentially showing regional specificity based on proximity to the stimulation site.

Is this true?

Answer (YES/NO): NO